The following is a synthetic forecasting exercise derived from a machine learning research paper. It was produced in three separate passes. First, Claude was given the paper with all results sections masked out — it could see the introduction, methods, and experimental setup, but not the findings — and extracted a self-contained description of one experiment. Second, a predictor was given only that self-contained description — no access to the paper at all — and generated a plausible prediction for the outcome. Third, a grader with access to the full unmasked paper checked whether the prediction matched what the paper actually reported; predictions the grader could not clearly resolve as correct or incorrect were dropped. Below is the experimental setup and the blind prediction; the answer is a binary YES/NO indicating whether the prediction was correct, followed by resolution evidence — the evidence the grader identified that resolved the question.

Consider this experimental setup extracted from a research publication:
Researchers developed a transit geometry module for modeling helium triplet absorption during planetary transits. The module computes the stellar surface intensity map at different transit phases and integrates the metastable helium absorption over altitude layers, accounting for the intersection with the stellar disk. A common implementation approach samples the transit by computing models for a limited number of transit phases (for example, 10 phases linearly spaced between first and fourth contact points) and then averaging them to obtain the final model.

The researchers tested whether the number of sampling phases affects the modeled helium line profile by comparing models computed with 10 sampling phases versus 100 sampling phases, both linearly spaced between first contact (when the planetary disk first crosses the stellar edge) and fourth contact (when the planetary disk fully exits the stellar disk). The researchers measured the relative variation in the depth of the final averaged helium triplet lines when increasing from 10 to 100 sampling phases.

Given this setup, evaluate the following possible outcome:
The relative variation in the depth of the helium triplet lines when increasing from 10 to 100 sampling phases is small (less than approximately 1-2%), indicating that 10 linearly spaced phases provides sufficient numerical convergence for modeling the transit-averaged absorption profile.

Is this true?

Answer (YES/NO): NO